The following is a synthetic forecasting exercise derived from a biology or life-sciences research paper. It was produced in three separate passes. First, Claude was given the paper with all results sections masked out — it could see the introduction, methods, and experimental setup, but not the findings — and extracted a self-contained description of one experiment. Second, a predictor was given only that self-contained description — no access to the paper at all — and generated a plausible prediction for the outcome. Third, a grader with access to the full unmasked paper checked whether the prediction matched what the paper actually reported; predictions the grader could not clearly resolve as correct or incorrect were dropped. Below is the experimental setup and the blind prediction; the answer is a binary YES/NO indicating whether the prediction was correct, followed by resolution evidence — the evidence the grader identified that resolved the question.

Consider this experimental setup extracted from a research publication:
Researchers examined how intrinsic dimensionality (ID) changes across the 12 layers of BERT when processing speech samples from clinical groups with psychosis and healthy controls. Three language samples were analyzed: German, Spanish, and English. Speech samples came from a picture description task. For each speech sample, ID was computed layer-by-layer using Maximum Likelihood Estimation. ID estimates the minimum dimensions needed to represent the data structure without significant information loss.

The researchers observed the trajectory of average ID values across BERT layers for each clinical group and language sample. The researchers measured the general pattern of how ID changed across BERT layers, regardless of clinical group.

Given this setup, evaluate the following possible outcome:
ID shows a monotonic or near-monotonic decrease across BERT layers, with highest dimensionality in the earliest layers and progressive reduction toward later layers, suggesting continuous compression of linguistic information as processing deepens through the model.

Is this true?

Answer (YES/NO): NO